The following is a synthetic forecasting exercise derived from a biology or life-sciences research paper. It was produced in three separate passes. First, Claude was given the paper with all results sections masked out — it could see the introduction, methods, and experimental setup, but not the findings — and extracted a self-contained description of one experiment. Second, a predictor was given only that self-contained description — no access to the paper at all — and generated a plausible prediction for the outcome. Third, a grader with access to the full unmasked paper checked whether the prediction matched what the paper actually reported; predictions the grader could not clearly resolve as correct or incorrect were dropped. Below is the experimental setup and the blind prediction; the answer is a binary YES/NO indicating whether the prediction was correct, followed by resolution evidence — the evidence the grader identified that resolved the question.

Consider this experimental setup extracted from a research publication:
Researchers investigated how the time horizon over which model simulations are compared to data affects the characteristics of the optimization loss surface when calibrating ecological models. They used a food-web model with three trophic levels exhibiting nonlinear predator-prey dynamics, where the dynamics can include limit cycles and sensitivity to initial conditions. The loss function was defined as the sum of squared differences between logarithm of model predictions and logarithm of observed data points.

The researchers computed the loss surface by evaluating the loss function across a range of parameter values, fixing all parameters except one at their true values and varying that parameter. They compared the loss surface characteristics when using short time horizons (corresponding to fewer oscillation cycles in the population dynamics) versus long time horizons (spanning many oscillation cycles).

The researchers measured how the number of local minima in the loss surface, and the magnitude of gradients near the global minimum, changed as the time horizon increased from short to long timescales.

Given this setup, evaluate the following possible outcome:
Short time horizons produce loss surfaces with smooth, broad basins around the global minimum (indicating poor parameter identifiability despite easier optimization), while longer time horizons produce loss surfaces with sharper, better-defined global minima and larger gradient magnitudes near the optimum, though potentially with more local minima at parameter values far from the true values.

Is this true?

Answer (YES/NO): NO